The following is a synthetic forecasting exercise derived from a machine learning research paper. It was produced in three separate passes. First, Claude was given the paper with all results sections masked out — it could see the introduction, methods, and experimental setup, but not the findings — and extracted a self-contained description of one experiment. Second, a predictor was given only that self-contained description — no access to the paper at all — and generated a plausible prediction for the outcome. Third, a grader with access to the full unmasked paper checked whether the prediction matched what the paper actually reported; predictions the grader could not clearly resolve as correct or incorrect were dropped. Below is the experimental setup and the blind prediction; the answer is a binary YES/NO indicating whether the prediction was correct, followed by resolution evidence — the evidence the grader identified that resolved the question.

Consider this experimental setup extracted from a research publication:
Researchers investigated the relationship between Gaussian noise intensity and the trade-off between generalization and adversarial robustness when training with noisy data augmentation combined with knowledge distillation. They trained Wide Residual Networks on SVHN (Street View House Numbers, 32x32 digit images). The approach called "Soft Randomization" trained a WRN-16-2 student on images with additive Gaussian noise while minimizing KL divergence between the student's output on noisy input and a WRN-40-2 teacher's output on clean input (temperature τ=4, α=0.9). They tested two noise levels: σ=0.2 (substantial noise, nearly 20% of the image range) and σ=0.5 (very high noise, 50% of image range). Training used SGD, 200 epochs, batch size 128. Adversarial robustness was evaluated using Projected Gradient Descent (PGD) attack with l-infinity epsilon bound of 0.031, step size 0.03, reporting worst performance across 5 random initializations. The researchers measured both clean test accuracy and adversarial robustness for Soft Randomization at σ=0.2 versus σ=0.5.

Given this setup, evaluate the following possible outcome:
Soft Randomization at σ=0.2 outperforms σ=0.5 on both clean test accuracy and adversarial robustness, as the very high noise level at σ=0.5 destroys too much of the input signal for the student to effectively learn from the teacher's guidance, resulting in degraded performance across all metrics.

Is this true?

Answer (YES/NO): YES